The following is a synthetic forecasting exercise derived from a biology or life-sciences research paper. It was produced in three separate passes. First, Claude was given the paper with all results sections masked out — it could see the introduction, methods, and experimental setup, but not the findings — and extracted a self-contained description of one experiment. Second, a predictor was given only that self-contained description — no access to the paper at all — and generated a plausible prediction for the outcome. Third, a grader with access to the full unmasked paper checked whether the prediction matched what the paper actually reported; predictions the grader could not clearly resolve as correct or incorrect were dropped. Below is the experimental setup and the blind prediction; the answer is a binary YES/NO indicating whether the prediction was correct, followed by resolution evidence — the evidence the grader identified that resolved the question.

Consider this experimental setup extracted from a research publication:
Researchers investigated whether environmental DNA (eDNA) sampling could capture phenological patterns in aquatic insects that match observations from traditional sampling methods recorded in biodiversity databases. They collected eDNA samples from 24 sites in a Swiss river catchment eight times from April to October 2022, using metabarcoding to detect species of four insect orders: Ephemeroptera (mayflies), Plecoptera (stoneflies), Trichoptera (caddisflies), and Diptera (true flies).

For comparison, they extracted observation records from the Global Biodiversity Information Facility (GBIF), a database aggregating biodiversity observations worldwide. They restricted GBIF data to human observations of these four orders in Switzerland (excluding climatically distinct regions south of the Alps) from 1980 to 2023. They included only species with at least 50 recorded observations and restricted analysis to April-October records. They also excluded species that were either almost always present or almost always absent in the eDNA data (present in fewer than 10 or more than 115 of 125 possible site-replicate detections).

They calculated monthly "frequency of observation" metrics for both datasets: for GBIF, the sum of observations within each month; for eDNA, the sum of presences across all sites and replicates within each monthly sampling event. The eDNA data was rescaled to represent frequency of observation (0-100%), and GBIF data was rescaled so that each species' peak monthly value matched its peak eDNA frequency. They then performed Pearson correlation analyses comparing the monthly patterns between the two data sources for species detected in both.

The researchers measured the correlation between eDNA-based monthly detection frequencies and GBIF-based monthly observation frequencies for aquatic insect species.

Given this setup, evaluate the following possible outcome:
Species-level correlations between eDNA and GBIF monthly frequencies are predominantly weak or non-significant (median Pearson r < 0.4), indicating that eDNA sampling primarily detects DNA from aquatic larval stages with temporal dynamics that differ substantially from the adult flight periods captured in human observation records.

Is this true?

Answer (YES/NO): NO